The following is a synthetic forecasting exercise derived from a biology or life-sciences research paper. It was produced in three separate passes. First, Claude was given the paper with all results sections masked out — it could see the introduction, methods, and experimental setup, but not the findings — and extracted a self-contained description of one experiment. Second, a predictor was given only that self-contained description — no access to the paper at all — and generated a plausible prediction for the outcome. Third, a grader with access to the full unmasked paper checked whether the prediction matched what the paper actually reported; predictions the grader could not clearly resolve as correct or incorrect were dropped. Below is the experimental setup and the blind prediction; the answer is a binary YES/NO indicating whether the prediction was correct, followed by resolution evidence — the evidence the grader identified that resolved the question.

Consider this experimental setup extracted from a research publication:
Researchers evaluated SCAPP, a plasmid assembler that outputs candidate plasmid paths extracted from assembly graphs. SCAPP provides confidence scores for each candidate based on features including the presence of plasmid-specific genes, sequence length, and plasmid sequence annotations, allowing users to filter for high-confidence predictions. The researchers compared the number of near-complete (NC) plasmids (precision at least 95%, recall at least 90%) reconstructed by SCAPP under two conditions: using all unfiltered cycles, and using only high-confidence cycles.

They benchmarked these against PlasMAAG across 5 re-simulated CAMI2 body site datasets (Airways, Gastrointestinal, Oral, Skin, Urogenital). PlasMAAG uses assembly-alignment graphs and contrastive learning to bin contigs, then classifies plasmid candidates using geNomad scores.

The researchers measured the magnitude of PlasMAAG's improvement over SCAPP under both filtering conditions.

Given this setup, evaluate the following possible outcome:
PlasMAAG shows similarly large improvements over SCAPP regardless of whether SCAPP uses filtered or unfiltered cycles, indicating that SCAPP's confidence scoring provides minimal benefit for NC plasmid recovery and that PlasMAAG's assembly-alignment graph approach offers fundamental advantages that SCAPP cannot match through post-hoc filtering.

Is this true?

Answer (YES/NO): NO